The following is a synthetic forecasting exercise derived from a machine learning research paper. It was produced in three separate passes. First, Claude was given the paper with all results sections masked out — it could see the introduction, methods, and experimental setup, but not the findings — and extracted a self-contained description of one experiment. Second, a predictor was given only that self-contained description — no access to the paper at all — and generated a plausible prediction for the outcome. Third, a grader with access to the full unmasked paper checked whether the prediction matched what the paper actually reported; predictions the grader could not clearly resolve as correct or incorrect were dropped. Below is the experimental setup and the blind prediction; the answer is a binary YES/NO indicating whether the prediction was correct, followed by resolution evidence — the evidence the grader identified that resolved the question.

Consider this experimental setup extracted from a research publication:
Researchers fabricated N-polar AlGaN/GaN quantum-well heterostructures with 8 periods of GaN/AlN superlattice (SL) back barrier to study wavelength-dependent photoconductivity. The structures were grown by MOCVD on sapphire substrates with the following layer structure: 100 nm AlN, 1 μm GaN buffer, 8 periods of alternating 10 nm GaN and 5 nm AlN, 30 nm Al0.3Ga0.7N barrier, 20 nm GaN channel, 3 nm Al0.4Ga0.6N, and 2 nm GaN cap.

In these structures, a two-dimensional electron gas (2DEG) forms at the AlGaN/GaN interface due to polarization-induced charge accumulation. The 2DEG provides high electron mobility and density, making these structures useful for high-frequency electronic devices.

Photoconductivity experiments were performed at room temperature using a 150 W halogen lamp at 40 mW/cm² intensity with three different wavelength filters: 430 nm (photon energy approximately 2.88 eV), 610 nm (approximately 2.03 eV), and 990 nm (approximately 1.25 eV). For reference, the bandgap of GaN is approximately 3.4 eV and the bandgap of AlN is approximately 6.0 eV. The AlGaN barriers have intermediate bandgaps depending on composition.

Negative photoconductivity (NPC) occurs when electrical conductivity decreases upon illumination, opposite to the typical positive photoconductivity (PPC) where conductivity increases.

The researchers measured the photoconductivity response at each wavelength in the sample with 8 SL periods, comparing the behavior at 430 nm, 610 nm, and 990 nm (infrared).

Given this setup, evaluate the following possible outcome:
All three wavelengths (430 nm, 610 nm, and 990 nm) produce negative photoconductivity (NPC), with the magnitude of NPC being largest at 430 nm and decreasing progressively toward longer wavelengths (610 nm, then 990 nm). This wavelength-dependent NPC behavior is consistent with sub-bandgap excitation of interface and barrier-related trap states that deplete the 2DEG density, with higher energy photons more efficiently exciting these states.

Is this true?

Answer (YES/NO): NO